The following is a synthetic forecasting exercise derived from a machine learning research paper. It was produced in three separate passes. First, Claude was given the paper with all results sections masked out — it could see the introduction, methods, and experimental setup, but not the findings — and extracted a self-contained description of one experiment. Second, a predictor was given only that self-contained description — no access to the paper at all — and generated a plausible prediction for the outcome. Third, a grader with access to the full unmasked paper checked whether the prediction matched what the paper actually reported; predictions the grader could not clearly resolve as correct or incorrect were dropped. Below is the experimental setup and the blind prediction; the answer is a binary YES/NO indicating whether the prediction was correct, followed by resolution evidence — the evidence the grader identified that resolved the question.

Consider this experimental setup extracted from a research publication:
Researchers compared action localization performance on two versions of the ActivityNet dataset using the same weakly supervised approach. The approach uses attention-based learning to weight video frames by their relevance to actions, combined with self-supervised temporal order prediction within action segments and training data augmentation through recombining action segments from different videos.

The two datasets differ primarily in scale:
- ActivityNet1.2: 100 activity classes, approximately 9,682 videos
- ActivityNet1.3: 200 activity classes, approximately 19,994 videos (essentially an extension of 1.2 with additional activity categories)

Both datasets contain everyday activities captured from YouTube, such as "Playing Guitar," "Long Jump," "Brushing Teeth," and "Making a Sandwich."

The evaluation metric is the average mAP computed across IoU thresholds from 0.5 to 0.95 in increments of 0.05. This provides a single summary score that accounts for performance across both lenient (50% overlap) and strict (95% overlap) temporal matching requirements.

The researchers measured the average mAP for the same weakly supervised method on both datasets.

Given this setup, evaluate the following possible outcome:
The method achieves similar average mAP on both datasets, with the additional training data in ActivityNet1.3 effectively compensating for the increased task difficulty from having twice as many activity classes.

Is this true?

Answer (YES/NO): NO